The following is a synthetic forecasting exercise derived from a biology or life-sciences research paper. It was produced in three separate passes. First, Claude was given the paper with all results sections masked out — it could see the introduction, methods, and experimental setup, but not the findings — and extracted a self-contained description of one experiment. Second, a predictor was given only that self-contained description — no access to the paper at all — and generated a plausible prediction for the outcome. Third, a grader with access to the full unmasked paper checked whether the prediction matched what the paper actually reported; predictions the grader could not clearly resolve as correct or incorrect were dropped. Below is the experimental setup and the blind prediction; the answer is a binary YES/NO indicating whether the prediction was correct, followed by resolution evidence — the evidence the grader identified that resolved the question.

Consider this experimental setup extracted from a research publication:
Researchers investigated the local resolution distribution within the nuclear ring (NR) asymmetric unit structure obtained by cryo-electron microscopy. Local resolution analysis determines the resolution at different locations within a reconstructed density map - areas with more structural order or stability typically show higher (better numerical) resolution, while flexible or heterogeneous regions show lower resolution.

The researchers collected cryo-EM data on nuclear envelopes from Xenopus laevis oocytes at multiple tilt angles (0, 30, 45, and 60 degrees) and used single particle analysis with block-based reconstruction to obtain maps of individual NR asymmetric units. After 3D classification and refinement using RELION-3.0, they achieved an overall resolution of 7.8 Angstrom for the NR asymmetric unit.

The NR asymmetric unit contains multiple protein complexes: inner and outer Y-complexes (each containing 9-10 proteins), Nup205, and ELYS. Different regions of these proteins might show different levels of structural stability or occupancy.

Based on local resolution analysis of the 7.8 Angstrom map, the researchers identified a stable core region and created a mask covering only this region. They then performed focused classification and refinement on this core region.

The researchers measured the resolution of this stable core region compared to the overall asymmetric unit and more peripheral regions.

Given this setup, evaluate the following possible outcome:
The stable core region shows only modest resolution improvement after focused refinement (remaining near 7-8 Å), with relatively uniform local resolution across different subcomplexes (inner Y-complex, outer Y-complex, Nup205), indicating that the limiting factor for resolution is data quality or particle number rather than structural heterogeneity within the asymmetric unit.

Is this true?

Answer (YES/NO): NO